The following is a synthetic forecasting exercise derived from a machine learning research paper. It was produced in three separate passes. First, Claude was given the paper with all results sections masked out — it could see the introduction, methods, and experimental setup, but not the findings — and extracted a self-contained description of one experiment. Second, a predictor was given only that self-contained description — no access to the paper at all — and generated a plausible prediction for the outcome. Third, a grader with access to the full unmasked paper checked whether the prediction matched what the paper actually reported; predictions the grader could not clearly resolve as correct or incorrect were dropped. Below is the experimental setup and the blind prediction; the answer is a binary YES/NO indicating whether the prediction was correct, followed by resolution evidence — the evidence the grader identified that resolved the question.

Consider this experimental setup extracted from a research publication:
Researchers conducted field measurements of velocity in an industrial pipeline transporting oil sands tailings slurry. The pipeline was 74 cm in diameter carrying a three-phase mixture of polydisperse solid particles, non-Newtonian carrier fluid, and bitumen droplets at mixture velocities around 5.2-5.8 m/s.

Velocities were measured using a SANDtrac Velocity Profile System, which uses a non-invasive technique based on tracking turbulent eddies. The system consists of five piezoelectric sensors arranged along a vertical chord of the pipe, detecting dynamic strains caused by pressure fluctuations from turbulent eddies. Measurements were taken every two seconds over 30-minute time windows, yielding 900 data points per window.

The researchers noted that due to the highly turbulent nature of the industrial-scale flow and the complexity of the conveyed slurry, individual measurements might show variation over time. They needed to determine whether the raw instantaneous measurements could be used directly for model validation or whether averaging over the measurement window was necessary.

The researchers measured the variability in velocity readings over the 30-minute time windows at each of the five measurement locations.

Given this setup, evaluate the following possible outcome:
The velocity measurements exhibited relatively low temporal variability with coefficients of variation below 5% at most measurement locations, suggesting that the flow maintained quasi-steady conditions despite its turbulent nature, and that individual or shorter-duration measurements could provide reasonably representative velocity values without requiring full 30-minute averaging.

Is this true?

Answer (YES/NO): NO